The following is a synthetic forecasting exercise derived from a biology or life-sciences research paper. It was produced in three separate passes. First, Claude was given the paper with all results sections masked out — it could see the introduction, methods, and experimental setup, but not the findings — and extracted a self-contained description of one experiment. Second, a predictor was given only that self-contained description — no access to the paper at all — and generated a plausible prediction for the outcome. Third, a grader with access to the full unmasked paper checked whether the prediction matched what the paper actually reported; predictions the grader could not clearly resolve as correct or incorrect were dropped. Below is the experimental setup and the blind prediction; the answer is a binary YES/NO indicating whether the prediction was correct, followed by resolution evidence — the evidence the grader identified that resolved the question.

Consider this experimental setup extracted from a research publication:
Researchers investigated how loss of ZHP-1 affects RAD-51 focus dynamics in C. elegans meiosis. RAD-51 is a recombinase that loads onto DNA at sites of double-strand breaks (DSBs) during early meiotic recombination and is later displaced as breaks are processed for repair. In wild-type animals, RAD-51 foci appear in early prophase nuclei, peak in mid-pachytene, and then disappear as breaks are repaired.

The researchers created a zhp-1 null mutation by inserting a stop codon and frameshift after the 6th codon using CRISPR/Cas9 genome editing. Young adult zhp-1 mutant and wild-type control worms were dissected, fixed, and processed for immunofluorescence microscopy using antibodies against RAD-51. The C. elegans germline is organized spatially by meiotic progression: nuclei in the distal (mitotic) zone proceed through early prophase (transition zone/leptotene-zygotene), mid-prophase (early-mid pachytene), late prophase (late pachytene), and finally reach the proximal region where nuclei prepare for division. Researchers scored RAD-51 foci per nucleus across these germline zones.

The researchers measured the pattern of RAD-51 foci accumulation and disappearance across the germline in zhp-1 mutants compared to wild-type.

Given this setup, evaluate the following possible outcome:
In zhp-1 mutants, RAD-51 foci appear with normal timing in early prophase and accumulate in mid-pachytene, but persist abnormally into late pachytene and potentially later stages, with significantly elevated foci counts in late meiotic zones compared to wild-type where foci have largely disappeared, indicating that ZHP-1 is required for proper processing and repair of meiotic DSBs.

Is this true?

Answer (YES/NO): NO